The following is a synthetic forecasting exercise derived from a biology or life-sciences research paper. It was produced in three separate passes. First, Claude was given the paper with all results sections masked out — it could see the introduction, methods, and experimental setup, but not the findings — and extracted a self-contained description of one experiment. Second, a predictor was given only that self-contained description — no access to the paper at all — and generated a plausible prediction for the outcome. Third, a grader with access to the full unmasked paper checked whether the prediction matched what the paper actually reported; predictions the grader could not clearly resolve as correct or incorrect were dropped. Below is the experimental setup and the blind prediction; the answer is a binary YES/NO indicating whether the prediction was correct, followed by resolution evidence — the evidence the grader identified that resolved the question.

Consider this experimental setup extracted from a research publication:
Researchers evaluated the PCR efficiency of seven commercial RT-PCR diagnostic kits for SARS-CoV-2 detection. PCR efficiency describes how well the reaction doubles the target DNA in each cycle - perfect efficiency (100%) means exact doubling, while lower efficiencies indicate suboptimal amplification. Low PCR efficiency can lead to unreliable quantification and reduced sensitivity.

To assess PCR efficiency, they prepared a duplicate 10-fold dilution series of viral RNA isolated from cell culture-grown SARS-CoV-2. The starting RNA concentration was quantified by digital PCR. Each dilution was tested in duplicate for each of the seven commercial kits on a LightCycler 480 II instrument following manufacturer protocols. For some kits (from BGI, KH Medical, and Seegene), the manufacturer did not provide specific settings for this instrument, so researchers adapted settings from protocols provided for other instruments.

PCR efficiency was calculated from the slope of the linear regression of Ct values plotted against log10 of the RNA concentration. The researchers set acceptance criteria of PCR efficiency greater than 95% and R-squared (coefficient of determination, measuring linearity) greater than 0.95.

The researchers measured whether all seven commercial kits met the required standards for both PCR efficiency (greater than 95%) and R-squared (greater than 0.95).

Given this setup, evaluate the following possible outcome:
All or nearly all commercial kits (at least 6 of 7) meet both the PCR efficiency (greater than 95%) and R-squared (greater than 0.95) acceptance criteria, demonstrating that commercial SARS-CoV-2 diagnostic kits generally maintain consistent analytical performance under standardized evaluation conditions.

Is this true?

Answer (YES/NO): YES